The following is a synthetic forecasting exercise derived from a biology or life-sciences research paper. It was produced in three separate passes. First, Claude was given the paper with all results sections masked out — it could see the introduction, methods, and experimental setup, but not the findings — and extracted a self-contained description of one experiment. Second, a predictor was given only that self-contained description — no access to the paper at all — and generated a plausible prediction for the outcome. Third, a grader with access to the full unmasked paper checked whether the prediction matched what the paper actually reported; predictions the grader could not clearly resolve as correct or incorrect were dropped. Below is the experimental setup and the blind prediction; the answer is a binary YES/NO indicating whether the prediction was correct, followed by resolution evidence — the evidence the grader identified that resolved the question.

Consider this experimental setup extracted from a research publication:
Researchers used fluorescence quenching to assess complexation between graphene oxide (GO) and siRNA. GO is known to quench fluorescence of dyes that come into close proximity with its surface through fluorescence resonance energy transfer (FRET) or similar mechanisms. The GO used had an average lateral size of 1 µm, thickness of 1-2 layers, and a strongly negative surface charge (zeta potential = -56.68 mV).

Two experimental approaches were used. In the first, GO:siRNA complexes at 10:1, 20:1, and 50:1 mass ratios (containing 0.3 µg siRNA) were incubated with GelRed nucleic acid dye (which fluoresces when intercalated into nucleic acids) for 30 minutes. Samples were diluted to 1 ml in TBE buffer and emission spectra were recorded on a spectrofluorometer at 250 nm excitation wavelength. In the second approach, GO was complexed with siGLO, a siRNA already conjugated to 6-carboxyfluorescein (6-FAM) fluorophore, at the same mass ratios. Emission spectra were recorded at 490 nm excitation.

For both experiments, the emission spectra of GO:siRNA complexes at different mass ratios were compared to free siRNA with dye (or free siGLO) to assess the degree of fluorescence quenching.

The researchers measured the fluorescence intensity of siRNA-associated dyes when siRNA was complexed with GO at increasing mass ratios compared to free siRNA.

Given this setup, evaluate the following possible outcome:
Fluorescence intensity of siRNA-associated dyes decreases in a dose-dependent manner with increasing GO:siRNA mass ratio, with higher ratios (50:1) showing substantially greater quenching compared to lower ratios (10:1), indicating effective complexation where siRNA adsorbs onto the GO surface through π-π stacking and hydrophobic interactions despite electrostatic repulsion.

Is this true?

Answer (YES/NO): YES